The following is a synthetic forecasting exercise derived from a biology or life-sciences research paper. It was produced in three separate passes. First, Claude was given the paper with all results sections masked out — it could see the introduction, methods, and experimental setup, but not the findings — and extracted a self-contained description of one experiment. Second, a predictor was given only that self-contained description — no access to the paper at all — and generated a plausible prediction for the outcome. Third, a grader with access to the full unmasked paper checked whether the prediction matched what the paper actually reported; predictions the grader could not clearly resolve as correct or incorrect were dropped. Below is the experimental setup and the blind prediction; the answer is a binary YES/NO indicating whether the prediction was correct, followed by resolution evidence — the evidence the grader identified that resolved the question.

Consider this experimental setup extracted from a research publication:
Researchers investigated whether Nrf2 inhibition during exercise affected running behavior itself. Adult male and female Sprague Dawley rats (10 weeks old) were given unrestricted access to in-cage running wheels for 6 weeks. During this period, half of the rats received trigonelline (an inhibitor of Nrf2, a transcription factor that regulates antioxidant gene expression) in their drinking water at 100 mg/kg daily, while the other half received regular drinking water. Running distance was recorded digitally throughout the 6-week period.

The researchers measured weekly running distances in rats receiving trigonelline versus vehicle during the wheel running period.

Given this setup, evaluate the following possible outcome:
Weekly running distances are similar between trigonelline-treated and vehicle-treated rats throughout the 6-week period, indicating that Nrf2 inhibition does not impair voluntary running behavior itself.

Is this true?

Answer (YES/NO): YES